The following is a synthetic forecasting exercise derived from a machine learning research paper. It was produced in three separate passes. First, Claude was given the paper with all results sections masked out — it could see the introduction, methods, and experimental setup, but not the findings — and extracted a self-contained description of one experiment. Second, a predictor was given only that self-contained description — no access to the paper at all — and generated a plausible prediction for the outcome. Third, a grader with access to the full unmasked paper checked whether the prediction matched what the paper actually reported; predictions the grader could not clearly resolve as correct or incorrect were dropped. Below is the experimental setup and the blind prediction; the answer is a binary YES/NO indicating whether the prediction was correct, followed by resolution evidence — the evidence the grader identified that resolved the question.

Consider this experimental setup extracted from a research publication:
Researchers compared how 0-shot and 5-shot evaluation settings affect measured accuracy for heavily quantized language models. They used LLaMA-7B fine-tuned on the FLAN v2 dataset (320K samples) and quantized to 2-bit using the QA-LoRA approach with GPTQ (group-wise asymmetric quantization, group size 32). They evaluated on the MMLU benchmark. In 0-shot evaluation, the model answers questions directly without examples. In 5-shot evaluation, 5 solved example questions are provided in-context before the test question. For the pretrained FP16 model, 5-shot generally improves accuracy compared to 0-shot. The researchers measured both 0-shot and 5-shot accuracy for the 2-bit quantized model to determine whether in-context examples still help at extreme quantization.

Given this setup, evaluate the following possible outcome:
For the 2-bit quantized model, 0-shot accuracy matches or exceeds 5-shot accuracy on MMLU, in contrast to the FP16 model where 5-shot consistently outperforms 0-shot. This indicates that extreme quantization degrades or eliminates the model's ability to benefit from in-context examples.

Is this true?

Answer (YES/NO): YES